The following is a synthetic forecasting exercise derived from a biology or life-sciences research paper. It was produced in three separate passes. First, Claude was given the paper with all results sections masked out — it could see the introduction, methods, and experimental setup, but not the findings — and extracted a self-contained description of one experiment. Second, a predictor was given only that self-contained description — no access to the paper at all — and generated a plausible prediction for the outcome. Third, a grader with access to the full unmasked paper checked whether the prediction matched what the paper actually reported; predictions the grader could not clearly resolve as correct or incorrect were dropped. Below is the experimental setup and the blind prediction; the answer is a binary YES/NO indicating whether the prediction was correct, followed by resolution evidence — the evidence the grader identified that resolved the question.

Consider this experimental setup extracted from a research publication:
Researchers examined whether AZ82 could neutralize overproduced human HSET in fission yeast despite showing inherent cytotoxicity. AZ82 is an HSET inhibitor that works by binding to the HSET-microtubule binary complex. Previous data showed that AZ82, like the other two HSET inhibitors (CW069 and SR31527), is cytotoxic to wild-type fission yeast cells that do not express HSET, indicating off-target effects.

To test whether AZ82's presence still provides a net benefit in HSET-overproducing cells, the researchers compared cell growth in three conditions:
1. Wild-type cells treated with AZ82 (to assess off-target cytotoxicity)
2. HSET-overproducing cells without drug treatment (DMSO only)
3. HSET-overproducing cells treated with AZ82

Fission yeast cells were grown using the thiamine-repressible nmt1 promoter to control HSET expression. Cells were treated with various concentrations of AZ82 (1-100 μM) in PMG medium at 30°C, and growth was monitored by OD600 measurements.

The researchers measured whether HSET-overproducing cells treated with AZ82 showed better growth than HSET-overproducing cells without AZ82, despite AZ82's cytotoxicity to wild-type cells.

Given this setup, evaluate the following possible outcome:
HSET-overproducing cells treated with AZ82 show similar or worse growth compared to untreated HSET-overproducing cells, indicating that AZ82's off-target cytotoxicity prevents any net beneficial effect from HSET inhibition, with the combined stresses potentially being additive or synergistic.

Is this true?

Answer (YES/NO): NO